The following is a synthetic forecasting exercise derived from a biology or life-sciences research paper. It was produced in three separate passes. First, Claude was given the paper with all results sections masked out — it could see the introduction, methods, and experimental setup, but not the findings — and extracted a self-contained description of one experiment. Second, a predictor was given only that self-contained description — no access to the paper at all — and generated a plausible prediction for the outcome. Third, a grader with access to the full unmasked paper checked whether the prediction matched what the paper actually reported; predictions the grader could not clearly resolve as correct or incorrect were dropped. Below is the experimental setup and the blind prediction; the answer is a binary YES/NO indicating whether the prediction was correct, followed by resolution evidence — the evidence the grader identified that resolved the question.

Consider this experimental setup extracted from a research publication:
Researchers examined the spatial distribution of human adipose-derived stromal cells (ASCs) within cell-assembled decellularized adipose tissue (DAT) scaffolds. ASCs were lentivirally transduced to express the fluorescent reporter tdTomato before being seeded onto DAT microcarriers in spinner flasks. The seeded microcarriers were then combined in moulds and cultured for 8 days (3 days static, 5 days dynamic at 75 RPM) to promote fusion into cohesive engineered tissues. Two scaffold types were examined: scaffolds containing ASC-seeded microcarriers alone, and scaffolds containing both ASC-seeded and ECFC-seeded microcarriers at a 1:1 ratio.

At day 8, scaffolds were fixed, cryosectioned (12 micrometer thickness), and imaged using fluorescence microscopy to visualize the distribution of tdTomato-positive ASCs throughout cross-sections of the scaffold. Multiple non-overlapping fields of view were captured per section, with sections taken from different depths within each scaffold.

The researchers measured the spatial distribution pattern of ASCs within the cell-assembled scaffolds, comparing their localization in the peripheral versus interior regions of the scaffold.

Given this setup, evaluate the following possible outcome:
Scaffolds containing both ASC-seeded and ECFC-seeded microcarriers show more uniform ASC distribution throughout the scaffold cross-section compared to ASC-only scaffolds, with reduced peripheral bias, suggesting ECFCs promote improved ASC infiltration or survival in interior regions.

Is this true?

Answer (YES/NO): NO